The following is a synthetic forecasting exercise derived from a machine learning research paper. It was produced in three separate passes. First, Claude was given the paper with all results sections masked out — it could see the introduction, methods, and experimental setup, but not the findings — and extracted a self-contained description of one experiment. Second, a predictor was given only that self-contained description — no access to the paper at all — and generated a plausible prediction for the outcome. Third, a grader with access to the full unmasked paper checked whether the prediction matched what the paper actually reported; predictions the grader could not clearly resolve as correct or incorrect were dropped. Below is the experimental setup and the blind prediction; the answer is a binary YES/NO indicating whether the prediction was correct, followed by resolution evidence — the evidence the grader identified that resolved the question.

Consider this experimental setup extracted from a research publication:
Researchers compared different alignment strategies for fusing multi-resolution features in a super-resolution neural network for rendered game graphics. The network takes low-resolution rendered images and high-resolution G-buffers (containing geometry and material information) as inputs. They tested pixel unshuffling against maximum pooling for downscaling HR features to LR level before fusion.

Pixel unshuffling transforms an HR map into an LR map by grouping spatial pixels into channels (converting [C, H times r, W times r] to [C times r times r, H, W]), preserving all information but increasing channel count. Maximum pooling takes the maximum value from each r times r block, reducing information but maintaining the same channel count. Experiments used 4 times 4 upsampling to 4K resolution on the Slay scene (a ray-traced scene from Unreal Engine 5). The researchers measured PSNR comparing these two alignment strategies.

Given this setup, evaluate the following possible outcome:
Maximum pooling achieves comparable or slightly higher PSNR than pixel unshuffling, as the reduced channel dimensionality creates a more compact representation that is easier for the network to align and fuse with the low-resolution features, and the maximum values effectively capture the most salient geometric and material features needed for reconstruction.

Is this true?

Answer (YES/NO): NO